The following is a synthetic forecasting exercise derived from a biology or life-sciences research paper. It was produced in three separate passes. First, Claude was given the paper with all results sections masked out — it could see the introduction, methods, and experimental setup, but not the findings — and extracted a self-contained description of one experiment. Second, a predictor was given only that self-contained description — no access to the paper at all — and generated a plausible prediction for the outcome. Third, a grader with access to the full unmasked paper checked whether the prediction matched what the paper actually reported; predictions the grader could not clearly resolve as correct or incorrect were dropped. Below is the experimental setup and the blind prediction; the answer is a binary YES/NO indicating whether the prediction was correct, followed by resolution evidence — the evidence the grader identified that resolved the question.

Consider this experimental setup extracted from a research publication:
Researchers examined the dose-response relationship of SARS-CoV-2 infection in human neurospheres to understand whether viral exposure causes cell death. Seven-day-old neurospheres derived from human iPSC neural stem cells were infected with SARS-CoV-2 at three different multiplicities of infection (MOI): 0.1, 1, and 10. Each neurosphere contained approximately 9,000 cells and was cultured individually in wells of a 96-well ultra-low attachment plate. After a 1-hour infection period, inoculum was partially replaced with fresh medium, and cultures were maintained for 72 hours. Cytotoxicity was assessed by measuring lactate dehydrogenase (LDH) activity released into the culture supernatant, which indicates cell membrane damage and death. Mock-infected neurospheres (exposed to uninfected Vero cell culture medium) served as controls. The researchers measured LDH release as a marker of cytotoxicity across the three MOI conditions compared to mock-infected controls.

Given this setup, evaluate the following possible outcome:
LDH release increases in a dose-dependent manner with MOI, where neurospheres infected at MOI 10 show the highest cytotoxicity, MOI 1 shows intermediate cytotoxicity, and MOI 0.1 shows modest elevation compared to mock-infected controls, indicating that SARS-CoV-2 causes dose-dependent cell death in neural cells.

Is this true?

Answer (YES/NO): NO